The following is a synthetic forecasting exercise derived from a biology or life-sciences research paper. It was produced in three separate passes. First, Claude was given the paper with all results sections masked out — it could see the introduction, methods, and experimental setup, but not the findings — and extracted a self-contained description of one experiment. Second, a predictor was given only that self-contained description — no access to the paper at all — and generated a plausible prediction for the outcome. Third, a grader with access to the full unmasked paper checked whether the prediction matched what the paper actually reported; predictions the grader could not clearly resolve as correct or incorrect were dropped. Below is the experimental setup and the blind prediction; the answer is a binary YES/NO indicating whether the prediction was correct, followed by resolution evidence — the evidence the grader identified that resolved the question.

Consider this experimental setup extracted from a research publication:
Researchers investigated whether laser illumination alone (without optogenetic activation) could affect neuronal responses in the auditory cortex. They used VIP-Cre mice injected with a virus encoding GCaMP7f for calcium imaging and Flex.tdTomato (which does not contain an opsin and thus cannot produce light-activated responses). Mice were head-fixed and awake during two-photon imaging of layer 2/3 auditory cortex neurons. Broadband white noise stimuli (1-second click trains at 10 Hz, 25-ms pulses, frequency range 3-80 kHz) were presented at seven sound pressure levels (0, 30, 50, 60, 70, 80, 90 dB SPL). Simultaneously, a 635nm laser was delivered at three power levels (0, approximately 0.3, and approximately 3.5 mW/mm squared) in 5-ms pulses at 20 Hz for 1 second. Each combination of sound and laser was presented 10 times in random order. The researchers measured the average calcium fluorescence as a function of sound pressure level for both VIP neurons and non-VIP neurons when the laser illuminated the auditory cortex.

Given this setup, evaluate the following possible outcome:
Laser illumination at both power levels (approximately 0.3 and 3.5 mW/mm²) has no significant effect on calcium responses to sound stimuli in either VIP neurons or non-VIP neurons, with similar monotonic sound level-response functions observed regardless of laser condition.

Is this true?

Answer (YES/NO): YES